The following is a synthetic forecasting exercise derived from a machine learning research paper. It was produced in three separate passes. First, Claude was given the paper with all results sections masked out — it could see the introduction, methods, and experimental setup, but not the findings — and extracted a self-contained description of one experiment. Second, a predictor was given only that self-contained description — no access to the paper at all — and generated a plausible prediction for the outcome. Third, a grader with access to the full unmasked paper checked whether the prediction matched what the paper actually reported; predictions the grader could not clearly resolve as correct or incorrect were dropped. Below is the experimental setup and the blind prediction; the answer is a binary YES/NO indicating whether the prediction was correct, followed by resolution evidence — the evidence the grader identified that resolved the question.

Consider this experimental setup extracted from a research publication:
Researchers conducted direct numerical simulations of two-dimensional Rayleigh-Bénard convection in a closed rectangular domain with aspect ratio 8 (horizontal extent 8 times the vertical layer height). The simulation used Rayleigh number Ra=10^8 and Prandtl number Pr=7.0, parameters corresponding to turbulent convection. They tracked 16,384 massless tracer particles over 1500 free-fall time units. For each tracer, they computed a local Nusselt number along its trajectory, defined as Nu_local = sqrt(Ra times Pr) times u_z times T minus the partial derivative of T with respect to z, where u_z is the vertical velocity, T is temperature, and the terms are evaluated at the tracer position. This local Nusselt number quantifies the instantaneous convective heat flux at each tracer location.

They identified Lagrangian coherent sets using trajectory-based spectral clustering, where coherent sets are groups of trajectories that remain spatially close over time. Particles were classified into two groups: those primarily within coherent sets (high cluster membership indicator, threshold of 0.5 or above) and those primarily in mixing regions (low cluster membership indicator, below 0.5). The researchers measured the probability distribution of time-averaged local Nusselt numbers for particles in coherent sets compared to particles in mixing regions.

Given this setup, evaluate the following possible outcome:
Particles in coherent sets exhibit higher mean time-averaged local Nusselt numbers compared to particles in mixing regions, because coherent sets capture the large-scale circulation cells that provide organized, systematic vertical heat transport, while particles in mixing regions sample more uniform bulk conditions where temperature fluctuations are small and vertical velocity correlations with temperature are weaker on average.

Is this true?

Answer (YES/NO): NO